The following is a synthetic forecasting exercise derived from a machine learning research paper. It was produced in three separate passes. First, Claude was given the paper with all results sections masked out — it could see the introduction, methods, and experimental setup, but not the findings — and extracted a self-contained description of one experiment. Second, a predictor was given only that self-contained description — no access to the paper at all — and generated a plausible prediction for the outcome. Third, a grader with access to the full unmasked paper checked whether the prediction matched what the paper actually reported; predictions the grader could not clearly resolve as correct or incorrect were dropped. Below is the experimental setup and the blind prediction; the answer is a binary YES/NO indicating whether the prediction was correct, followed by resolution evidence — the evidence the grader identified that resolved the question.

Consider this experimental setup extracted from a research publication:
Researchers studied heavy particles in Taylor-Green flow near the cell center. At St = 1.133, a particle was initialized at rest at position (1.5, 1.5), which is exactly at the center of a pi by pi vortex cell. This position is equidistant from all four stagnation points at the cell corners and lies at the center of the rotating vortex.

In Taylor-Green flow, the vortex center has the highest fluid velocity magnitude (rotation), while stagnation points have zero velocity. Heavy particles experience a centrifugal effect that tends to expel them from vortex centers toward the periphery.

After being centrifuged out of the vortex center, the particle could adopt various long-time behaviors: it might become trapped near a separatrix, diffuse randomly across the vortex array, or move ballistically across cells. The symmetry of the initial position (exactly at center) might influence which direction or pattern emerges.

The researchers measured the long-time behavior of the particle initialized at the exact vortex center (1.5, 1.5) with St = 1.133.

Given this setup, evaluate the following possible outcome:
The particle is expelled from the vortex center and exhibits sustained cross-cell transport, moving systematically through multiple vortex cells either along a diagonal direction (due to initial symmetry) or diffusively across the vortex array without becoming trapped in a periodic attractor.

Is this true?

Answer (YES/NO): NO